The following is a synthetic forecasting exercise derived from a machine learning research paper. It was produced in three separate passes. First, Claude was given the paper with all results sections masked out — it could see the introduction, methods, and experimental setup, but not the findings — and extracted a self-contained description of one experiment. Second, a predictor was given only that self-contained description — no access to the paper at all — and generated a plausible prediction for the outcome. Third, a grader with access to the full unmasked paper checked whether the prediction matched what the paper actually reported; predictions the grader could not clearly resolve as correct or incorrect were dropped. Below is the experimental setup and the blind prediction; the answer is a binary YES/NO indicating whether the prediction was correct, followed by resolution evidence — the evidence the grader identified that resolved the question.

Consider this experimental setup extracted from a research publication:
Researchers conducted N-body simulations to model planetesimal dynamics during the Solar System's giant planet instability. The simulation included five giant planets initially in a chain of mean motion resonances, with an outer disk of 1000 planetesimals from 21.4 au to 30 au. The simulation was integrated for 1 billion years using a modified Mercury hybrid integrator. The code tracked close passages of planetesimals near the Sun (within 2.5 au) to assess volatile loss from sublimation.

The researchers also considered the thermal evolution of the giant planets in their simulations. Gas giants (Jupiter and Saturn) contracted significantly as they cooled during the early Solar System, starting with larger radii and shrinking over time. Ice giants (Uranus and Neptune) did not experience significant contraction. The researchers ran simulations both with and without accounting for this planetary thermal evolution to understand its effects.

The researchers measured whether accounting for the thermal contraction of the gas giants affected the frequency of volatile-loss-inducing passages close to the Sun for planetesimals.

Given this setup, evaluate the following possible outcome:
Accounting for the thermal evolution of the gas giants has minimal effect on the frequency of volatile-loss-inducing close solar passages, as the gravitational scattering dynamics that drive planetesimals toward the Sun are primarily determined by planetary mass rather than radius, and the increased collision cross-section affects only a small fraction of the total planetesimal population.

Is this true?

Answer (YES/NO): YES